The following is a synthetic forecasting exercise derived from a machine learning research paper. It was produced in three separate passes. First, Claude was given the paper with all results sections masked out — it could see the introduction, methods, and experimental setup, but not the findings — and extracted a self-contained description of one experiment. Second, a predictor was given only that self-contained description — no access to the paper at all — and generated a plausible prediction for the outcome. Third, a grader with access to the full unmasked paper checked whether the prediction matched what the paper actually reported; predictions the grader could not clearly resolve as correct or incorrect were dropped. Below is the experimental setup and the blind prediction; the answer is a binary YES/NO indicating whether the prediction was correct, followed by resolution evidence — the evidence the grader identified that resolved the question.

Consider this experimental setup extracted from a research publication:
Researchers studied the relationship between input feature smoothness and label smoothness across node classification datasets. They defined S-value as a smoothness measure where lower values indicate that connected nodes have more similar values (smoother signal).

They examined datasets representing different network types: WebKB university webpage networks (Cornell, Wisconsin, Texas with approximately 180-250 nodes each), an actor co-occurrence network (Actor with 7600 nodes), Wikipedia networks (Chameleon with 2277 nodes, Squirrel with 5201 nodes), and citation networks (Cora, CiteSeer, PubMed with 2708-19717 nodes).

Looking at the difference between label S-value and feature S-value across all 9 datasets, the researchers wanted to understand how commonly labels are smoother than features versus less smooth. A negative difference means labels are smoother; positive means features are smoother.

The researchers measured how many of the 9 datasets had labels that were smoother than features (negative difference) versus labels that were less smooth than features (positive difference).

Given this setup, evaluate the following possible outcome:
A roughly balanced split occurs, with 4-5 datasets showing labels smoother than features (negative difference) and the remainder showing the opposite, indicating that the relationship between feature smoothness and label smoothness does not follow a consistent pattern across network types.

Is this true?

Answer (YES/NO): NO